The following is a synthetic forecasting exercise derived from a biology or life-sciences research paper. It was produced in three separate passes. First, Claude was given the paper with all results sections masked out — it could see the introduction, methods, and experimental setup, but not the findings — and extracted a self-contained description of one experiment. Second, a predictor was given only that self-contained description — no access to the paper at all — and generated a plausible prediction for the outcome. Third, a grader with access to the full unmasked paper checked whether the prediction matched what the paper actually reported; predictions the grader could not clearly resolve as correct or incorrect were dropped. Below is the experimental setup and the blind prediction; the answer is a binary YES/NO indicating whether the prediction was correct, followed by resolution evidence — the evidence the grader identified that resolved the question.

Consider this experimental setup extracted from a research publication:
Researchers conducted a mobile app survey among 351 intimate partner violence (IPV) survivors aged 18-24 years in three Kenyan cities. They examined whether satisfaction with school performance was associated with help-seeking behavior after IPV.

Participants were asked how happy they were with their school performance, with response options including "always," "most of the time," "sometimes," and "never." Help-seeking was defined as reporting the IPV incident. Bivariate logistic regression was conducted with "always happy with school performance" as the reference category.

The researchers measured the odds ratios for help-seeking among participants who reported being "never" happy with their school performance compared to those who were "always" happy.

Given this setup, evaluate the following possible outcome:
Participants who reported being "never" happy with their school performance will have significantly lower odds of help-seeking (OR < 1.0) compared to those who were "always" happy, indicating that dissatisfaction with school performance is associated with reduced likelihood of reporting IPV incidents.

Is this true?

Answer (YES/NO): NO